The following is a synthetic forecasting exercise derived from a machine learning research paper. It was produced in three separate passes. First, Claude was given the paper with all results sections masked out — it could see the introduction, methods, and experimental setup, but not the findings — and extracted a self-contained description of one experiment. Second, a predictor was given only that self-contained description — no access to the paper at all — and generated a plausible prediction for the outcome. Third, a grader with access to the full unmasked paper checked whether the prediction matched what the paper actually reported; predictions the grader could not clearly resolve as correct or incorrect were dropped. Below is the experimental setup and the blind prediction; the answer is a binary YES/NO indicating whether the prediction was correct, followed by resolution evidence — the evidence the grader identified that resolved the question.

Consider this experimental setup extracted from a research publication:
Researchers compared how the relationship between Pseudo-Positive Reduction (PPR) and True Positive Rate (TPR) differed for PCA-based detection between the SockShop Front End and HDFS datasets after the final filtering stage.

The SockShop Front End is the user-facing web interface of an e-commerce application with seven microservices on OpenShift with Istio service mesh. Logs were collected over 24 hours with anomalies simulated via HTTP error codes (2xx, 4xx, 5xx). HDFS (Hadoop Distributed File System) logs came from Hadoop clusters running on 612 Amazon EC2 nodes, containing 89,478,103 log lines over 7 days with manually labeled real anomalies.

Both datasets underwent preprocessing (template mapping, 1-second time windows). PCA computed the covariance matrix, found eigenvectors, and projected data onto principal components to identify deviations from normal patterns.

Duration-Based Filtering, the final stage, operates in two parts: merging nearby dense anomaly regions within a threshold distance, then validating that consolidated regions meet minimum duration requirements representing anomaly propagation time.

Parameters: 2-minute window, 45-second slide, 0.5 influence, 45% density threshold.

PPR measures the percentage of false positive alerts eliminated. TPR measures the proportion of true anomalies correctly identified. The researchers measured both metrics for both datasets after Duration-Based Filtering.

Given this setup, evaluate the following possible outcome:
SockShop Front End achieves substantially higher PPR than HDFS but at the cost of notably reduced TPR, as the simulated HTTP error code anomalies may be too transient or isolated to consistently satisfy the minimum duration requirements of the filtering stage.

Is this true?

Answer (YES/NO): NO